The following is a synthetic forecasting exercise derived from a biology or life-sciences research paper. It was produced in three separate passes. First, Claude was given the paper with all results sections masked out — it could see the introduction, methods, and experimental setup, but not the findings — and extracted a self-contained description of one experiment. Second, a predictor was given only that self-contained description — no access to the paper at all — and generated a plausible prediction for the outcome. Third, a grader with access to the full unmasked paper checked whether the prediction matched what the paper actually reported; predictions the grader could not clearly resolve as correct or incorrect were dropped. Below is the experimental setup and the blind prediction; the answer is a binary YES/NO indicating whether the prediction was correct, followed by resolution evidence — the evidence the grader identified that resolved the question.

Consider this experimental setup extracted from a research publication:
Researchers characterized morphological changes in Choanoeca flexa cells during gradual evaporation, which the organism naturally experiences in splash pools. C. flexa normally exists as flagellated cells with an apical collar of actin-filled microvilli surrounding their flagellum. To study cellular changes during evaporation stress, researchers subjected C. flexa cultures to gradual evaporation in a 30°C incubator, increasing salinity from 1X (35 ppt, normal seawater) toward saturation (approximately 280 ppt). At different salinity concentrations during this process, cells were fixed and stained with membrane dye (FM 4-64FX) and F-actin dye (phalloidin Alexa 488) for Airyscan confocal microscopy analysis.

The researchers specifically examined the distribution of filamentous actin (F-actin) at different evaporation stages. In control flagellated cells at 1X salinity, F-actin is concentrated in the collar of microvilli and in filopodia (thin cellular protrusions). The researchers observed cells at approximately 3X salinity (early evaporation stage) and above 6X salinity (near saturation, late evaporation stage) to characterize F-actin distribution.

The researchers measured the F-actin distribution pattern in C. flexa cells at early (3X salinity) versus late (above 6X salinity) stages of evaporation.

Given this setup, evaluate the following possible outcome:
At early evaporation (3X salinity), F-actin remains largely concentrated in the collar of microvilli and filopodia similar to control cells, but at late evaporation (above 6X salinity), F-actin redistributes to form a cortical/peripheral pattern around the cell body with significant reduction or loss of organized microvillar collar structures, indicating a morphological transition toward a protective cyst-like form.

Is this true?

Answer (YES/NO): NO